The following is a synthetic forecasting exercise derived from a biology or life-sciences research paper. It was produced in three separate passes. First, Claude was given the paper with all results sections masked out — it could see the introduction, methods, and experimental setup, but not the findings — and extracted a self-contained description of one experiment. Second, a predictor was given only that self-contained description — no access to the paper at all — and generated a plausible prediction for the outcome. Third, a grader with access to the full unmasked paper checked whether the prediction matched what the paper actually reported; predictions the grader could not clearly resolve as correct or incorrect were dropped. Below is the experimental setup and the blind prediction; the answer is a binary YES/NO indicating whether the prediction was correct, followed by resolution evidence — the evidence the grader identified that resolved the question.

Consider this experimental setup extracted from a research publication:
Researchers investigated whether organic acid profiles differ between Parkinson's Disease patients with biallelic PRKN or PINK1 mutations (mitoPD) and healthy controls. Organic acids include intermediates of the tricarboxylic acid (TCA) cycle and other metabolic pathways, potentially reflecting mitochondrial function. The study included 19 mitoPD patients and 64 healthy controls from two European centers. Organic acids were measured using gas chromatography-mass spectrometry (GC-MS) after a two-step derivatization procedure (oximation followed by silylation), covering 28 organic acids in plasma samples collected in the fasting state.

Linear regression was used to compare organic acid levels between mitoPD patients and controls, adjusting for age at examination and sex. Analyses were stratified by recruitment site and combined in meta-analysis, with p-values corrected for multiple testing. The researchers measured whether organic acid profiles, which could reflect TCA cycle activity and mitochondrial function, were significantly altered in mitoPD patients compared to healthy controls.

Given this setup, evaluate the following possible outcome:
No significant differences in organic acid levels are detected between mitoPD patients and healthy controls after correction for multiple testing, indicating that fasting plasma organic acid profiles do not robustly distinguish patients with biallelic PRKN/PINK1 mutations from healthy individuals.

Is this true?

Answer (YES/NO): YES